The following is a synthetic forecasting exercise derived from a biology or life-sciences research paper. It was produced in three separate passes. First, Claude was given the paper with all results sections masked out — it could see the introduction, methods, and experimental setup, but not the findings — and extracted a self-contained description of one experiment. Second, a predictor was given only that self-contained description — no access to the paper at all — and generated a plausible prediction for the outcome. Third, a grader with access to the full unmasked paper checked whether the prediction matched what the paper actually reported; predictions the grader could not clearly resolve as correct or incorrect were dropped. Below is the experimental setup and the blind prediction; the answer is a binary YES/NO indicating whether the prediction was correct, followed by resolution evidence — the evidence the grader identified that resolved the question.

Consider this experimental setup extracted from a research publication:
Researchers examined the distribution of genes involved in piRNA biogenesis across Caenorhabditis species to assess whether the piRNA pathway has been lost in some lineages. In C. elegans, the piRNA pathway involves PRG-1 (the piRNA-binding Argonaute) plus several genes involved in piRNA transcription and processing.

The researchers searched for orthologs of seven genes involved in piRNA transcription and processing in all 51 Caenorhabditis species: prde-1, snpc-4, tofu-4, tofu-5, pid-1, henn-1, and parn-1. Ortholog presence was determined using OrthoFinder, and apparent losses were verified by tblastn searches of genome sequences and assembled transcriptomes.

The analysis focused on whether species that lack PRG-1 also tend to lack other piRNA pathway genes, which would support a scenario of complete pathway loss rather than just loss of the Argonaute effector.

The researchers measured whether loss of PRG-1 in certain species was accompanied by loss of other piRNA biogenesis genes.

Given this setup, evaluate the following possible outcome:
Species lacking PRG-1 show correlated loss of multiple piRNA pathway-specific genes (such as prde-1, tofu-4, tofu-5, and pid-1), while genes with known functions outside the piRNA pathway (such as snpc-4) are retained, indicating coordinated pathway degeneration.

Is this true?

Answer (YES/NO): NO